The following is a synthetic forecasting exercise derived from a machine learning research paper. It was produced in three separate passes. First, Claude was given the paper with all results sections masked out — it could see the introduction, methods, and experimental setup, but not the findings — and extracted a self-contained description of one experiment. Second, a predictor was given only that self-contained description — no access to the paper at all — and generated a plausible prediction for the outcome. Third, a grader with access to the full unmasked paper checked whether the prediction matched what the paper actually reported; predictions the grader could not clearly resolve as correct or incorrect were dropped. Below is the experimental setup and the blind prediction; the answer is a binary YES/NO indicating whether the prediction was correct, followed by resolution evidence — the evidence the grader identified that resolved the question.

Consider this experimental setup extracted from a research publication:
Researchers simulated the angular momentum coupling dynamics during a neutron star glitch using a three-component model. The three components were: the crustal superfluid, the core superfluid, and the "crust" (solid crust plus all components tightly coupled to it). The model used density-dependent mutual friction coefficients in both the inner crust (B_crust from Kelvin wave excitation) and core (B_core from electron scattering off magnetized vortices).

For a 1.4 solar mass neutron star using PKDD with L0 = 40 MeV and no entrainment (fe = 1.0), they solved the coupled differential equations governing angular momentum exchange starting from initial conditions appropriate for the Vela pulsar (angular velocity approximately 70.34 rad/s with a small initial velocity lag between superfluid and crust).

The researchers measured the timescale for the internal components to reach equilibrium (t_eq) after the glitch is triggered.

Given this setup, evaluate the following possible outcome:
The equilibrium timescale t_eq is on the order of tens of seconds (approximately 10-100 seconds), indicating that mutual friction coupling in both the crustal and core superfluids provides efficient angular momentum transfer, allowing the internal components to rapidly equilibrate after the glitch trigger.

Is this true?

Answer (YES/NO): YES